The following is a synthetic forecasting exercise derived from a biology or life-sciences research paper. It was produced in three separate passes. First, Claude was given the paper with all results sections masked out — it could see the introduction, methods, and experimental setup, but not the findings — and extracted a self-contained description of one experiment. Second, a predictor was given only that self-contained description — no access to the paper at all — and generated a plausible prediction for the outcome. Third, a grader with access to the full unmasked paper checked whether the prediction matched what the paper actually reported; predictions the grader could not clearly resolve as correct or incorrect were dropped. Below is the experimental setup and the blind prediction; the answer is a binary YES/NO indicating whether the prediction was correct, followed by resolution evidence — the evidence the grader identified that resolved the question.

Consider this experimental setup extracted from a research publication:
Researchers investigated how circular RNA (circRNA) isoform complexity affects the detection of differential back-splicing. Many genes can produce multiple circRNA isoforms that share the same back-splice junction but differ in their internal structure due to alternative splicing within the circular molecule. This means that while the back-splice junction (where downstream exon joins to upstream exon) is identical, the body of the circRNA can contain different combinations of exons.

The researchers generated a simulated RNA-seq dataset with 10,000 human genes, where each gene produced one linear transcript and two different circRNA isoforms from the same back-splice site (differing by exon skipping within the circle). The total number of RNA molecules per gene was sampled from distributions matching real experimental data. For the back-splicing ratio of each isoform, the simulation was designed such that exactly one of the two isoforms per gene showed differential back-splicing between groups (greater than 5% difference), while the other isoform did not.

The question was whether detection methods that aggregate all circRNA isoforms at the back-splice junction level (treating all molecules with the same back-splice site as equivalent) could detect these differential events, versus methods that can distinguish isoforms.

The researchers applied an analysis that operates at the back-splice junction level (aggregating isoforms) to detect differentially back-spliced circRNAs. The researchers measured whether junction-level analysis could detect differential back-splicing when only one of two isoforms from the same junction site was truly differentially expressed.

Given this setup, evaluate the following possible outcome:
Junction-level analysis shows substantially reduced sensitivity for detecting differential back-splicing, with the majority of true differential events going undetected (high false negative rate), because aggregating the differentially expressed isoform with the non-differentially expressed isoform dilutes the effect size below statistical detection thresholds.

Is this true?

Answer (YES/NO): NO